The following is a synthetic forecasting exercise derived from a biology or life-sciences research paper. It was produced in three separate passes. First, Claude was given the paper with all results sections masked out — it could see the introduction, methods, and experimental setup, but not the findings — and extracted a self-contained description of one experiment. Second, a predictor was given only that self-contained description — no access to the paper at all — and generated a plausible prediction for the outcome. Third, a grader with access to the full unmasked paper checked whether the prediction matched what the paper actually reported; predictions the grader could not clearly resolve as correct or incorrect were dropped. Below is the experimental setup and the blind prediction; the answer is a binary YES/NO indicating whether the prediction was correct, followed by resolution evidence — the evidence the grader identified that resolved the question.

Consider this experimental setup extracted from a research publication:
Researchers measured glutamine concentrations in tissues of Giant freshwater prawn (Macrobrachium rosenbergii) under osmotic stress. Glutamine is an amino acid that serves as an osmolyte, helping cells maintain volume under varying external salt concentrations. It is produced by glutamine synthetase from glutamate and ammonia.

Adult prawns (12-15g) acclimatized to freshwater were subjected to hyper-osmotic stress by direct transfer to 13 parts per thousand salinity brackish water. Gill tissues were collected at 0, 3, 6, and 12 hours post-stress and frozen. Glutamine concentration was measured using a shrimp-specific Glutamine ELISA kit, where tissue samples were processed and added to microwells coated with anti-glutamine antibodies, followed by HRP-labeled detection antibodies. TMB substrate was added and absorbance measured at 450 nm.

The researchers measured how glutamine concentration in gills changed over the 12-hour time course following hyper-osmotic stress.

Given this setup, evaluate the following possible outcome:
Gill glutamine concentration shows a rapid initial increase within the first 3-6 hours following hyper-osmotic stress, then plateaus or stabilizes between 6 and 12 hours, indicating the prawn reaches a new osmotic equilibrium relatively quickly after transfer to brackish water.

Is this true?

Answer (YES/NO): NO